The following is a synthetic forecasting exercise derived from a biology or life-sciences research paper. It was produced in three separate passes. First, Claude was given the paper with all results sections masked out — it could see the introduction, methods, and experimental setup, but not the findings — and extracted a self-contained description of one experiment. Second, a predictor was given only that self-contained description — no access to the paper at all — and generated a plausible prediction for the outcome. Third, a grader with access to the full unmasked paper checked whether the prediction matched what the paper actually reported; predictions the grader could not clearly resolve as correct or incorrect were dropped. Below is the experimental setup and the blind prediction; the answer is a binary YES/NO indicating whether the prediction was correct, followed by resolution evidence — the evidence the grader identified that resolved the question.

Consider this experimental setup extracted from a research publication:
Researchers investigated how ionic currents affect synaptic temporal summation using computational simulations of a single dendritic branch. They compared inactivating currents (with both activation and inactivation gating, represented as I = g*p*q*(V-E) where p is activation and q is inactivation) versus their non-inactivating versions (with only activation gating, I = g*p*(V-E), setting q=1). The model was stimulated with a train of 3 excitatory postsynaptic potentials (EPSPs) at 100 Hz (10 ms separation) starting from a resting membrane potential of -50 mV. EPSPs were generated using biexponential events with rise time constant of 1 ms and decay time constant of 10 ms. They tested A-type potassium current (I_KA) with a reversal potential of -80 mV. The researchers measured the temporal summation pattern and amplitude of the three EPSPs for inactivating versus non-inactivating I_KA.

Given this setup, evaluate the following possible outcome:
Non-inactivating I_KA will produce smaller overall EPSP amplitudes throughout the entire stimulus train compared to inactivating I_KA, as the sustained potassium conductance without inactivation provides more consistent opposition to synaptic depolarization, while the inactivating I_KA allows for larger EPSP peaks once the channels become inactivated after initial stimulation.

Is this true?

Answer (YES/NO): YES